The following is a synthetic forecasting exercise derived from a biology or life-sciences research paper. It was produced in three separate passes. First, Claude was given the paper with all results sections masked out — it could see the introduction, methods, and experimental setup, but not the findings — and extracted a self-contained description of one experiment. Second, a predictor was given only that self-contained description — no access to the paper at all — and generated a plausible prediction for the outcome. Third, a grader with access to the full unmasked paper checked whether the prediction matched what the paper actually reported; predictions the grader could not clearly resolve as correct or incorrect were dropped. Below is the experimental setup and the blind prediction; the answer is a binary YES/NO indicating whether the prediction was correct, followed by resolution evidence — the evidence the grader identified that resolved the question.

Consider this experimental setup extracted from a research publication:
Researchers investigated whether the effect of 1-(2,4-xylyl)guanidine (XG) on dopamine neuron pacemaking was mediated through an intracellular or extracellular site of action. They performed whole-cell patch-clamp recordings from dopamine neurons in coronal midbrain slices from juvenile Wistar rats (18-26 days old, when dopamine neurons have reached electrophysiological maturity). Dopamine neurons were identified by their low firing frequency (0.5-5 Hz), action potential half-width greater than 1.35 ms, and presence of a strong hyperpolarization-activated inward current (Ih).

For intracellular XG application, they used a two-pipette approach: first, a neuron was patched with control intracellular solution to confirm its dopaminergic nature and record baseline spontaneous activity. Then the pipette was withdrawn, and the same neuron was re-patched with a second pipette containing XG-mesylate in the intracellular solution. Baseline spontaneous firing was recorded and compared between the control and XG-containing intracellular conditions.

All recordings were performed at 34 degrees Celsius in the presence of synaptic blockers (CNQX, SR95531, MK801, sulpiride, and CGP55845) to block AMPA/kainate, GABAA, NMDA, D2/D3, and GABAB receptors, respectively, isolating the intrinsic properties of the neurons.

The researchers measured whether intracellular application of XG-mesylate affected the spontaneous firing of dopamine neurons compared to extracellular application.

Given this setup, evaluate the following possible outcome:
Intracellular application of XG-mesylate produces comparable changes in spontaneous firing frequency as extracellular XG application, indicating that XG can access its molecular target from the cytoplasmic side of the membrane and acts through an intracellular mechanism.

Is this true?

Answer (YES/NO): YES